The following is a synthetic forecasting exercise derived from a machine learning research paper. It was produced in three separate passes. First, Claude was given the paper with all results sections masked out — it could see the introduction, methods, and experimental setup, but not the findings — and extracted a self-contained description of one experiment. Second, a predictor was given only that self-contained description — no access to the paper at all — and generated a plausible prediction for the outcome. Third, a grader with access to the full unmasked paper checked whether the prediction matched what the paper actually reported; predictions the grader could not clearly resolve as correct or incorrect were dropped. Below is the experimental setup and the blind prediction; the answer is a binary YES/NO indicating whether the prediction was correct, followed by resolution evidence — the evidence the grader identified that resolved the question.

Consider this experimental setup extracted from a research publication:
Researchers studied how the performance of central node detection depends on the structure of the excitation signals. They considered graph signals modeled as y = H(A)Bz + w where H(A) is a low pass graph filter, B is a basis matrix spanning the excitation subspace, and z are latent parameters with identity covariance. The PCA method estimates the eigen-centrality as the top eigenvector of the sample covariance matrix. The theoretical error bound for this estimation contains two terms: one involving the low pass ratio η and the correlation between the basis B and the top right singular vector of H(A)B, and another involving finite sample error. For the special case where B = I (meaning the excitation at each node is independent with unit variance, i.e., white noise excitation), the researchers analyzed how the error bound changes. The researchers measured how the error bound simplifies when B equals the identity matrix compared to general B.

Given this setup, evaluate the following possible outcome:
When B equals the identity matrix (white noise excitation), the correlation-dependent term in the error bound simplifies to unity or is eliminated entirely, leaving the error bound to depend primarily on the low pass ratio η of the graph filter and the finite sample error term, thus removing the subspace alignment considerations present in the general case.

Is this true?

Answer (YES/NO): NO